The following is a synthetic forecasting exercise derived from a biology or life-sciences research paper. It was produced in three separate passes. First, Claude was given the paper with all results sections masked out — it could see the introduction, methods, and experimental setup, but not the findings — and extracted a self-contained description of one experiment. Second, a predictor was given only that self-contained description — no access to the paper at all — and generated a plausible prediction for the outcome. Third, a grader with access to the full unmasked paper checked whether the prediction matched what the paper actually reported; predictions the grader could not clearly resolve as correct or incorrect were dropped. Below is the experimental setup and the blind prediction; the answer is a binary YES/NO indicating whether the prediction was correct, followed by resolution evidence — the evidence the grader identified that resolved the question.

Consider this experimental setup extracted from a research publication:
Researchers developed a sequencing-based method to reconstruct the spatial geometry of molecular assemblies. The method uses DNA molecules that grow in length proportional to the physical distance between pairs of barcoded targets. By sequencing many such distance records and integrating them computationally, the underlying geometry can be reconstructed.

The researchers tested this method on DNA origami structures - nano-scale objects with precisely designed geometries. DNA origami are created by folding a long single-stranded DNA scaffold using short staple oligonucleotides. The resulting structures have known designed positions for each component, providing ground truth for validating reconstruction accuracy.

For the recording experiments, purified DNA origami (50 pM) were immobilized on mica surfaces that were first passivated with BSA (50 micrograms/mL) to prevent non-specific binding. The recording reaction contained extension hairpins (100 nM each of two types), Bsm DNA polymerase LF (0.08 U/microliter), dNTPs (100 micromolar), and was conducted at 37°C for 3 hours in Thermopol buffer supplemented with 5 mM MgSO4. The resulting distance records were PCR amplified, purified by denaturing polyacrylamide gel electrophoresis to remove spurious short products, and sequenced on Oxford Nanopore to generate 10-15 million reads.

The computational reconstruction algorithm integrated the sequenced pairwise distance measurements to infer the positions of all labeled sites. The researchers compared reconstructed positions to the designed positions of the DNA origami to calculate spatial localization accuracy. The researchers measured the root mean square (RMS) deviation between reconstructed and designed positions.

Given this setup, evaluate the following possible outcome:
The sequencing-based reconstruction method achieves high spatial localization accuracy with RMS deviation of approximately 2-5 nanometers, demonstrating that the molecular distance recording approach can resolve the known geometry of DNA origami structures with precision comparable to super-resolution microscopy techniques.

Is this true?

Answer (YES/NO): YES